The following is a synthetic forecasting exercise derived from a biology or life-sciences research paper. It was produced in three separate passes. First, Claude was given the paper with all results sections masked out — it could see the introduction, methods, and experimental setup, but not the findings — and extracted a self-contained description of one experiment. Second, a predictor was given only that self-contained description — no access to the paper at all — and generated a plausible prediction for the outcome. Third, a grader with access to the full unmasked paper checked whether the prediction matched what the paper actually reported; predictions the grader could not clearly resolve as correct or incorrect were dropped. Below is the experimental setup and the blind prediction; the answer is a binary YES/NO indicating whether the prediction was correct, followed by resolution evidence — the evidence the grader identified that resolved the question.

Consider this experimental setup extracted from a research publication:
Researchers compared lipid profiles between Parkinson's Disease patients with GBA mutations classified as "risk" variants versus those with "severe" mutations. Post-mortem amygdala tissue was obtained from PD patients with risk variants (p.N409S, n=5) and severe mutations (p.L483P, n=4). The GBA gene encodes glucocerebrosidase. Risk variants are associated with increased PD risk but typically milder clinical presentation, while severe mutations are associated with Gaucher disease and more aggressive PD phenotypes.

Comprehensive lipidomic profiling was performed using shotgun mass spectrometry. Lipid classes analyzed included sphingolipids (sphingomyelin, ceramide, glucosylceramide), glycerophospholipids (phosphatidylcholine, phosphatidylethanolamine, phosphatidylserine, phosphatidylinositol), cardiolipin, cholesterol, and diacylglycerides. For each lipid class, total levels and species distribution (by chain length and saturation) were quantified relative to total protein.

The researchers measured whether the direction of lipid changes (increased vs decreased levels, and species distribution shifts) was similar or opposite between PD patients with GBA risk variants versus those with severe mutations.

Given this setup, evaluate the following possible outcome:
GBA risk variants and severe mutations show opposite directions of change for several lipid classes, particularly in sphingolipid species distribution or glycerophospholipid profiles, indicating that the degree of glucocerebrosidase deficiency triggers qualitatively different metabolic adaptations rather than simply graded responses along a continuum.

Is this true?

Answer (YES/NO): YES